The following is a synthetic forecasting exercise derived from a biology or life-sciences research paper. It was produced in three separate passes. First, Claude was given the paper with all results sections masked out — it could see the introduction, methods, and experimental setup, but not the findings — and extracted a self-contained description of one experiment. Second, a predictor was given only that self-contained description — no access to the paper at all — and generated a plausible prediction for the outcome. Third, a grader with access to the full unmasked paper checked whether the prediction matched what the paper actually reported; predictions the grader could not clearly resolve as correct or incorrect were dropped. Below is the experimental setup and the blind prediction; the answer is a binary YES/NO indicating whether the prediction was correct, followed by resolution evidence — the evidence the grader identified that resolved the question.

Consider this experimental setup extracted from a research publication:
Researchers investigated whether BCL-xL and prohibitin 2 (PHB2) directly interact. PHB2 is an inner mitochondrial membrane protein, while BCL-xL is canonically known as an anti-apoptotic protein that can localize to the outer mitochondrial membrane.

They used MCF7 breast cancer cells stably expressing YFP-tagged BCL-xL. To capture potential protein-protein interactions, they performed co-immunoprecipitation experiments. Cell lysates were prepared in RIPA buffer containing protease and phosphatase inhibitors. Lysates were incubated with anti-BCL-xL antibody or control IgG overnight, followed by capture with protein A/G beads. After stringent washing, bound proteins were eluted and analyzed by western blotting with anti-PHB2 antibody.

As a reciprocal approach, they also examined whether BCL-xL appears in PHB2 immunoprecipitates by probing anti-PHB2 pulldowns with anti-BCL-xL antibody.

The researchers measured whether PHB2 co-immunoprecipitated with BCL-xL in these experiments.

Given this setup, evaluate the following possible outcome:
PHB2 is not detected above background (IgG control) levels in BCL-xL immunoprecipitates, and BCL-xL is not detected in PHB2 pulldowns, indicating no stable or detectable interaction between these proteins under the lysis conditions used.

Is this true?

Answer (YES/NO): NO